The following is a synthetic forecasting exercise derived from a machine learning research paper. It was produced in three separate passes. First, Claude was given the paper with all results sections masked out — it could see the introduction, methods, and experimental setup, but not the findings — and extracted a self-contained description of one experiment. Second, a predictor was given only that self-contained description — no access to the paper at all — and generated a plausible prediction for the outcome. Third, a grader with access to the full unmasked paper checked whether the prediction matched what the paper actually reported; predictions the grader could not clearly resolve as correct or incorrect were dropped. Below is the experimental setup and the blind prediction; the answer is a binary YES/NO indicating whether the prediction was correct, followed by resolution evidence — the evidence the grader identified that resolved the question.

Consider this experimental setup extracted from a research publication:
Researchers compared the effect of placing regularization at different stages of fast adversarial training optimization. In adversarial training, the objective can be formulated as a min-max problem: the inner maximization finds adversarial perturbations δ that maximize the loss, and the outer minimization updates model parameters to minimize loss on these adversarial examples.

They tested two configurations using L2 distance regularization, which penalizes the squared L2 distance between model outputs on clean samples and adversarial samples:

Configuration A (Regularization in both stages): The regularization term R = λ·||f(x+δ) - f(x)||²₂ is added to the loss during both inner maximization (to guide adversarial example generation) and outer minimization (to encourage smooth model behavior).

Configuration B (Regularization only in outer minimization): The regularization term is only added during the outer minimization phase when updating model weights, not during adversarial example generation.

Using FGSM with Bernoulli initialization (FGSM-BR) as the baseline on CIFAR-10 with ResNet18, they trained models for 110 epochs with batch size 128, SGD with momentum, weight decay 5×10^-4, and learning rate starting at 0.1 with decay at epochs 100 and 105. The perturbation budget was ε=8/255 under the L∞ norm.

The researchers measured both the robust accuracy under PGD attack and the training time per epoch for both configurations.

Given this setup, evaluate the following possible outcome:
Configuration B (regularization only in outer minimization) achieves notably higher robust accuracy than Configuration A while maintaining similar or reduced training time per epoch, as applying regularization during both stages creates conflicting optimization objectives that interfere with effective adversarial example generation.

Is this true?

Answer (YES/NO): NO